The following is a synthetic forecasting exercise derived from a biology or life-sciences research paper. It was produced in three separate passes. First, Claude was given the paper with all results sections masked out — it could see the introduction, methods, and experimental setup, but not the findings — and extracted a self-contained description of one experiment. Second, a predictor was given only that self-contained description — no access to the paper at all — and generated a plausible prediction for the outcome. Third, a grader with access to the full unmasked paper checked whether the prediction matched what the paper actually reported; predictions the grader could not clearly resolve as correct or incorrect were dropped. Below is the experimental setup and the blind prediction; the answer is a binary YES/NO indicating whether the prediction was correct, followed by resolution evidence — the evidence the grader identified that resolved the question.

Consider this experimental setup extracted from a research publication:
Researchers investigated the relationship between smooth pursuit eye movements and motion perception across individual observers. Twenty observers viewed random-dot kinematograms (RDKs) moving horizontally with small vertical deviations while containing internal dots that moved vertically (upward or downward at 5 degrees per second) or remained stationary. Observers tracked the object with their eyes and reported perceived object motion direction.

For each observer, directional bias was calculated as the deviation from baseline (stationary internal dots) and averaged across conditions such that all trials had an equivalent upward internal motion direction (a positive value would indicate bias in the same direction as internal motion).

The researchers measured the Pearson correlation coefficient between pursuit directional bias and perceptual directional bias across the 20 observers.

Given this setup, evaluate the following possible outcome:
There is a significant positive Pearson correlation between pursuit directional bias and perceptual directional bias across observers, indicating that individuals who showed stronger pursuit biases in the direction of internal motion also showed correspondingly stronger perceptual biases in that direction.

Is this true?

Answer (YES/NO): YES